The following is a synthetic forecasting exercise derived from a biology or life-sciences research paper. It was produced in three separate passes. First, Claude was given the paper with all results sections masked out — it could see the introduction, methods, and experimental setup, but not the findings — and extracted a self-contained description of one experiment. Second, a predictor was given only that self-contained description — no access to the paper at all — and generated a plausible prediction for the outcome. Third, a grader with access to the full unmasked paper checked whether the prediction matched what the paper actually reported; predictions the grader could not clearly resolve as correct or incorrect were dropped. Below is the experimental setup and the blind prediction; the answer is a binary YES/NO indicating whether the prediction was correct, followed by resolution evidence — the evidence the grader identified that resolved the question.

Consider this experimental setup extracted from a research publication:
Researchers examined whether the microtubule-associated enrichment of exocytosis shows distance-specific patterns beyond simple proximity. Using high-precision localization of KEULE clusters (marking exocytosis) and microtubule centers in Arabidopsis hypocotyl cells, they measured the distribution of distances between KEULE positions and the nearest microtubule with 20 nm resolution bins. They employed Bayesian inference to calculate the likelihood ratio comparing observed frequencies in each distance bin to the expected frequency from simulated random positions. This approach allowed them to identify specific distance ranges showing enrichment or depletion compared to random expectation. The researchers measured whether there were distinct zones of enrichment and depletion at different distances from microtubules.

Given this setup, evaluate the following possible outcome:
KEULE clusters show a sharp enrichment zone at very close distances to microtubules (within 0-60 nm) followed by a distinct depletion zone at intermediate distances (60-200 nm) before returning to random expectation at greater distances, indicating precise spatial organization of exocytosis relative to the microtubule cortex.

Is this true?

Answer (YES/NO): NO